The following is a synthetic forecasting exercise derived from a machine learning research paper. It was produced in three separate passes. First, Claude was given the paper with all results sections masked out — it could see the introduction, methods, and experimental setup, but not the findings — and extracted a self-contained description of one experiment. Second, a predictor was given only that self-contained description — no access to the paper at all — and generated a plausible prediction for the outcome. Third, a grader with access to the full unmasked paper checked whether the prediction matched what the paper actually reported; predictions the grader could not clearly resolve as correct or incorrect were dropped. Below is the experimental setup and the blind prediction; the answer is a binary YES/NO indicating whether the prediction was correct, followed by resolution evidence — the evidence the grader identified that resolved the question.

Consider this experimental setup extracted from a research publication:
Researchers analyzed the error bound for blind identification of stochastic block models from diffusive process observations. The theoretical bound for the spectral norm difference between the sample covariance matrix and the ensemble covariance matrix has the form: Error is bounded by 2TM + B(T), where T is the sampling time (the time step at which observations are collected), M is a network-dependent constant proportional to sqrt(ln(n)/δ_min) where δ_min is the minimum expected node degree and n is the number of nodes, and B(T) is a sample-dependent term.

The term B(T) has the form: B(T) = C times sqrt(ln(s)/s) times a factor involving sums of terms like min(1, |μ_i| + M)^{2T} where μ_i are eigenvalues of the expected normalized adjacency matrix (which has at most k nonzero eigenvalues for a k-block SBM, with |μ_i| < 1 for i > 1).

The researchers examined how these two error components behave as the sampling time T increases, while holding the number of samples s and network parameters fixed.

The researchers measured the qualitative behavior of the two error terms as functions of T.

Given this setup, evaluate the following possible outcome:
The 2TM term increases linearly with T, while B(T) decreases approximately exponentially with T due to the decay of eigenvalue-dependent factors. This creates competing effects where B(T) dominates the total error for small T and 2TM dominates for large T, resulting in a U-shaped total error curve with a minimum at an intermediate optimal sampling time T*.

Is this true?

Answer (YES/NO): YES